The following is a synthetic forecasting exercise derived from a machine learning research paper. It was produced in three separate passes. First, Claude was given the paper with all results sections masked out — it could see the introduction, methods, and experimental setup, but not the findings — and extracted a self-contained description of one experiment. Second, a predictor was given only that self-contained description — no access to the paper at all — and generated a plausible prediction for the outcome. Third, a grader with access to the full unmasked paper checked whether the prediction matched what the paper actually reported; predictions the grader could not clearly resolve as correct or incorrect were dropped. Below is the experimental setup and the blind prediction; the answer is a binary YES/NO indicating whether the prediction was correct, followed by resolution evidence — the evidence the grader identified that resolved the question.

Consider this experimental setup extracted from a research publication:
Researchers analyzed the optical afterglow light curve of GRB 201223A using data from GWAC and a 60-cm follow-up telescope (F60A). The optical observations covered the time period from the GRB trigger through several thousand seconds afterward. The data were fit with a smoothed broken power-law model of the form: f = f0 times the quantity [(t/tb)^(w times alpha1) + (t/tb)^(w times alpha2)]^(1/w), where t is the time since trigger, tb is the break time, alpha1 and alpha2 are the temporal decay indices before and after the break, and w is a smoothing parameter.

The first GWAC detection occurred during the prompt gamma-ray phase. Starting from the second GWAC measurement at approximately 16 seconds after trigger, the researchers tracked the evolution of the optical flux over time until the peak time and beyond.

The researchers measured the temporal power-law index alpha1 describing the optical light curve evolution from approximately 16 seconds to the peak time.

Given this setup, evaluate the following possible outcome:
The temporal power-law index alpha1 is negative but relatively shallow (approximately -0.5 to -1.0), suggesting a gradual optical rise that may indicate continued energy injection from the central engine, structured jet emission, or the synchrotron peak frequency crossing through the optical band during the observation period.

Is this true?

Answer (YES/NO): NO